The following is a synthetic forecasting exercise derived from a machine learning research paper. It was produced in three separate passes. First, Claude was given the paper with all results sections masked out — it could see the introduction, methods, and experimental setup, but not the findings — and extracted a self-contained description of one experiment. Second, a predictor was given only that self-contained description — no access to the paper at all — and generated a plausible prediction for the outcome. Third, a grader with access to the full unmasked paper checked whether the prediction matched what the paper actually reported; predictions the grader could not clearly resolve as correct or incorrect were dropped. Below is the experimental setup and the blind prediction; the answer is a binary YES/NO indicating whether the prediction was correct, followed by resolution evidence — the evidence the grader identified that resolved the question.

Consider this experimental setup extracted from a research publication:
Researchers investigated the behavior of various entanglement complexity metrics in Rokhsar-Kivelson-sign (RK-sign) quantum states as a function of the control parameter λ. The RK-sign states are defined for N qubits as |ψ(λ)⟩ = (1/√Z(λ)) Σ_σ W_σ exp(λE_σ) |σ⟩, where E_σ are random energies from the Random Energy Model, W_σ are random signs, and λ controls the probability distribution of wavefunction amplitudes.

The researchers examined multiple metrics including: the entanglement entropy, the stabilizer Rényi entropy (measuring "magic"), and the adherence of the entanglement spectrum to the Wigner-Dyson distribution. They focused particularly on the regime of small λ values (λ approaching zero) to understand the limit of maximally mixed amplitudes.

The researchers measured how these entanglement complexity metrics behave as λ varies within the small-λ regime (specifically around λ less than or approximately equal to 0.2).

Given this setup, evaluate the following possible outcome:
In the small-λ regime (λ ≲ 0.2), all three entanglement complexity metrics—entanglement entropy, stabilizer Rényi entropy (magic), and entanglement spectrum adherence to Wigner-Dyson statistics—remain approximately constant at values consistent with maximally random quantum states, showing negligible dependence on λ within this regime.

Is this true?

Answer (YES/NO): YES